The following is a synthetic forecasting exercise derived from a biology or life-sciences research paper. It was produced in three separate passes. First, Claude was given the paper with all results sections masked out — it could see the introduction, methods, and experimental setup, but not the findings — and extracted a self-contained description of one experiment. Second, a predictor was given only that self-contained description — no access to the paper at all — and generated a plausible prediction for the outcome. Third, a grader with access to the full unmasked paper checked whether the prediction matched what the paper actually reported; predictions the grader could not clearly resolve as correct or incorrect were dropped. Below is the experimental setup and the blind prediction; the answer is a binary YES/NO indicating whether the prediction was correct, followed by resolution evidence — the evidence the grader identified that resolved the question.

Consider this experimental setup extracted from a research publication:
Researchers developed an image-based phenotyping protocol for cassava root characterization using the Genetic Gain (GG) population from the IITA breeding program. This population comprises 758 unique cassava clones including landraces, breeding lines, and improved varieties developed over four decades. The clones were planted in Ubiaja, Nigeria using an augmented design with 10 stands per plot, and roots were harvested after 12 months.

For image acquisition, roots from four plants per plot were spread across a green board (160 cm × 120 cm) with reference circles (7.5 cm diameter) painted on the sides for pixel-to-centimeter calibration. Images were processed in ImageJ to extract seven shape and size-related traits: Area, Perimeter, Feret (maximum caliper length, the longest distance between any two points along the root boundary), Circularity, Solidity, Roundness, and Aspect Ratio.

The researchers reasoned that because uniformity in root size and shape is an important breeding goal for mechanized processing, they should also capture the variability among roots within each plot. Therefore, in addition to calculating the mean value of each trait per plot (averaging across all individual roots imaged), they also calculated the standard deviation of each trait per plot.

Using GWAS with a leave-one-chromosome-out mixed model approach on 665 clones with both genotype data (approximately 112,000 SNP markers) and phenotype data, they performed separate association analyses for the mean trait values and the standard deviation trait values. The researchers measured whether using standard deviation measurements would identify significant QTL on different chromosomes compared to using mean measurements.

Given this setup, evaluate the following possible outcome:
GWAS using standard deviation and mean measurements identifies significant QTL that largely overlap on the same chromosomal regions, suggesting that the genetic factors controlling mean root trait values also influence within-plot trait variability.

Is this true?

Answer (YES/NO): NO